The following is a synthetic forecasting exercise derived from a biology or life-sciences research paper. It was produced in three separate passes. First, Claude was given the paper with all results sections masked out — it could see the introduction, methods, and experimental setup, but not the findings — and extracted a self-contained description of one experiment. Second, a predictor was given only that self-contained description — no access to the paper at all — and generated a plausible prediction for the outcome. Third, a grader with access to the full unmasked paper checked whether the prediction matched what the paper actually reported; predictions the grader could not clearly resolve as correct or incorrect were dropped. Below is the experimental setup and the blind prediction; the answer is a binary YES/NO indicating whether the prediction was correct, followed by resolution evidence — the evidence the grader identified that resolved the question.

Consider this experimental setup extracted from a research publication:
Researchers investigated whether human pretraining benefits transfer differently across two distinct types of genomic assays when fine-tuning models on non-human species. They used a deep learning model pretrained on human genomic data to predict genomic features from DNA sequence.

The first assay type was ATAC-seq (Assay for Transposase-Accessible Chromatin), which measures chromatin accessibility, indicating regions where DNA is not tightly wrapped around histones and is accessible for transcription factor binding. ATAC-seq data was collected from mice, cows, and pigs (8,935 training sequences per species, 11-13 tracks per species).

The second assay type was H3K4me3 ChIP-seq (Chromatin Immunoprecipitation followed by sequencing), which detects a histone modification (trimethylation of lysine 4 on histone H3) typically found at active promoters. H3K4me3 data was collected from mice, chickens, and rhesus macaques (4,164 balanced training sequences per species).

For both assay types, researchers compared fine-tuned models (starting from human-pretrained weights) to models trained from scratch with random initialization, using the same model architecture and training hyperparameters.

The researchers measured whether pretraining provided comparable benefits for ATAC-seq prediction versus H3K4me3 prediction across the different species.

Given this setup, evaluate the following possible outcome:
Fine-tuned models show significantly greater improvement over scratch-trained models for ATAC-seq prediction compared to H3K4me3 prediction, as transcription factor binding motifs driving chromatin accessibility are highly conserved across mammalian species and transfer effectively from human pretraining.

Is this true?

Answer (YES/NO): NO